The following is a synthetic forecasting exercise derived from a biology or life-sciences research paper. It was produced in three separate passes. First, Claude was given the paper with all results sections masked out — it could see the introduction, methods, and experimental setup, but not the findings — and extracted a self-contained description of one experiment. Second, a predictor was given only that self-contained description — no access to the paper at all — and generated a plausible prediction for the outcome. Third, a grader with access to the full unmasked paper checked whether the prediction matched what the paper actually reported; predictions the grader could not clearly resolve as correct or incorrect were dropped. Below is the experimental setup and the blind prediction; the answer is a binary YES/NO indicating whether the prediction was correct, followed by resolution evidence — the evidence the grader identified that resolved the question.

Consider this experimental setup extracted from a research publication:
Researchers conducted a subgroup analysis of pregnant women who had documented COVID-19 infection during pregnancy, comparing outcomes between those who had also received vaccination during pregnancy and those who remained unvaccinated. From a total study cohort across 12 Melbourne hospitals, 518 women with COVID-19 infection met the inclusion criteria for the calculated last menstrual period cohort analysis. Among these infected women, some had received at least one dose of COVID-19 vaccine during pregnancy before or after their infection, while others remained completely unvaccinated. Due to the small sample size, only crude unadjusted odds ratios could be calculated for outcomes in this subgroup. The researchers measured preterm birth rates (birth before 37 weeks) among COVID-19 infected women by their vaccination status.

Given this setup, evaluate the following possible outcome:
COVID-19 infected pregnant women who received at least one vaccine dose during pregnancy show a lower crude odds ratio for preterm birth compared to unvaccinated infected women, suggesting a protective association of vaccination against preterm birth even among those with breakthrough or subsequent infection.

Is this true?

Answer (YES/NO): YES